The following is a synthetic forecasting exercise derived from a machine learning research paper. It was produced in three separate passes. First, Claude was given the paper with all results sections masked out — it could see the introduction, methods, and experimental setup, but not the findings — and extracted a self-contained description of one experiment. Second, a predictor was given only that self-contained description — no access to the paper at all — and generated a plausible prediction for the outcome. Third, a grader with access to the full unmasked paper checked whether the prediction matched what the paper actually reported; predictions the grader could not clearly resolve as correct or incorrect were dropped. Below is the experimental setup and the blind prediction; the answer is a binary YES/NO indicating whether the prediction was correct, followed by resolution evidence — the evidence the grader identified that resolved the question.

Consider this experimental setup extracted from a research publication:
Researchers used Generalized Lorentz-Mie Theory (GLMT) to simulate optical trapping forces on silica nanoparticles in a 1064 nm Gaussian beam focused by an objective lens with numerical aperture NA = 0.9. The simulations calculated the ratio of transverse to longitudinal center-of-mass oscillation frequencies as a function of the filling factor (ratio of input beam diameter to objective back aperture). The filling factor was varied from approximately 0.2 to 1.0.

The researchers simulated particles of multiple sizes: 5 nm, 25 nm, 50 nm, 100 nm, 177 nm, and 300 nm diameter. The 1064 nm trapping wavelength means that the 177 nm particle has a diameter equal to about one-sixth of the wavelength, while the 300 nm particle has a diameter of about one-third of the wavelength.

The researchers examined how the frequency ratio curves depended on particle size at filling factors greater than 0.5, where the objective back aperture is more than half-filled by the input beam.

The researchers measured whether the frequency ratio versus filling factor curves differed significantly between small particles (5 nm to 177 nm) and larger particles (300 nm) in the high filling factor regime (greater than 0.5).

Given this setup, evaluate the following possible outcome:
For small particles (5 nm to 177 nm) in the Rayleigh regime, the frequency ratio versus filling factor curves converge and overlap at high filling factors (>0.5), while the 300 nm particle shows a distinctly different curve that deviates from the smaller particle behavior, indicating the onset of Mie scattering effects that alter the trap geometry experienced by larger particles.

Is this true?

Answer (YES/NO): YES